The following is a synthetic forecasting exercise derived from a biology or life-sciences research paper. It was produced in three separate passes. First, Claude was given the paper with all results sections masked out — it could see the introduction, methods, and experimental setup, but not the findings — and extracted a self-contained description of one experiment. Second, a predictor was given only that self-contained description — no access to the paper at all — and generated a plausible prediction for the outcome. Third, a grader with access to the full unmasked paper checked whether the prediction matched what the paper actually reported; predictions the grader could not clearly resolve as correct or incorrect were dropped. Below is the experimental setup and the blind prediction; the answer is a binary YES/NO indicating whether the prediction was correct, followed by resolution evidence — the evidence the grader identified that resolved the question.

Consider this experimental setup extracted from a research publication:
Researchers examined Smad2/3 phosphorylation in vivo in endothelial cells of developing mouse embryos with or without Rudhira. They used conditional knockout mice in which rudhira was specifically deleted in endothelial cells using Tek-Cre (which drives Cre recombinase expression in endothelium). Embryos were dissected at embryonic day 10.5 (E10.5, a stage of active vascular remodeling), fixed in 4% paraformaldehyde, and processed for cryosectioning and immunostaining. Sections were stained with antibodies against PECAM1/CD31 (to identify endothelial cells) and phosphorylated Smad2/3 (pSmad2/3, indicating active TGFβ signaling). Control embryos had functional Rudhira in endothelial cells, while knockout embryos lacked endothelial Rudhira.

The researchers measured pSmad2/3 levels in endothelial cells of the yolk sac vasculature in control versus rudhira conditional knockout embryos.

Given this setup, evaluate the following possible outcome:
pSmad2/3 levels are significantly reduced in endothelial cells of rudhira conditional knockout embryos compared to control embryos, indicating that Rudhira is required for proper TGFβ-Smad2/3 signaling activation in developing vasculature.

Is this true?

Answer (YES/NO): YES